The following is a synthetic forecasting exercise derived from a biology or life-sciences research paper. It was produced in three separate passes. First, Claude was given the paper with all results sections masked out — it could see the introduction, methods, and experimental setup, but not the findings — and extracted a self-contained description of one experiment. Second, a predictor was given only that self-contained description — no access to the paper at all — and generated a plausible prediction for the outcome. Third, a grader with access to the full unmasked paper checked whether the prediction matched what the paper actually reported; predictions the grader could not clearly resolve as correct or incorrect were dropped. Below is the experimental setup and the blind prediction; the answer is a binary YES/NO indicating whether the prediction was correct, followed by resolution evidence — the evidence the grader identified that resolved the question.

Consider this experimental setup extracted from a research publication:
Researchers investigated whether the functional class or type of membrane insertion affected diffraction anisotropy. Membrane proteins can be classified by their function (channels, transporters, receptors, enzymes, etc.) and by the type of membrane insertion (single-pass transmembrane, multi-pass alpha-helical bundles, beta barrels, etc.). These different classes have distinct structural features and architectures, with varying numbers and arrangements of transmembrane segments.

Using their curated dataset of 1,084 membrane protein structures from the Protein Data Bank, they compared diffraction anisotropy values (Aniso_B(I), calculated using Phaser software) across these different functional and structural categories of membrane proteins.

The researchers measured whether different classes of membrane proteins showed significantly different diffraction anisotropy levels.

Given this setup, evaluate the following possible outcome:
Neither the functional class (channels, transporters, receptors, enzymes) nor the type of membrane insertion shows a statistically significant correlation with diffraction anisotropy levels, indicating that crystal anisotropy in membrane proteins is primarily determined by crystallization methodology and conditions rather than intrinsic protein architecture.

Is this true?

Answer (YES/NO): NO